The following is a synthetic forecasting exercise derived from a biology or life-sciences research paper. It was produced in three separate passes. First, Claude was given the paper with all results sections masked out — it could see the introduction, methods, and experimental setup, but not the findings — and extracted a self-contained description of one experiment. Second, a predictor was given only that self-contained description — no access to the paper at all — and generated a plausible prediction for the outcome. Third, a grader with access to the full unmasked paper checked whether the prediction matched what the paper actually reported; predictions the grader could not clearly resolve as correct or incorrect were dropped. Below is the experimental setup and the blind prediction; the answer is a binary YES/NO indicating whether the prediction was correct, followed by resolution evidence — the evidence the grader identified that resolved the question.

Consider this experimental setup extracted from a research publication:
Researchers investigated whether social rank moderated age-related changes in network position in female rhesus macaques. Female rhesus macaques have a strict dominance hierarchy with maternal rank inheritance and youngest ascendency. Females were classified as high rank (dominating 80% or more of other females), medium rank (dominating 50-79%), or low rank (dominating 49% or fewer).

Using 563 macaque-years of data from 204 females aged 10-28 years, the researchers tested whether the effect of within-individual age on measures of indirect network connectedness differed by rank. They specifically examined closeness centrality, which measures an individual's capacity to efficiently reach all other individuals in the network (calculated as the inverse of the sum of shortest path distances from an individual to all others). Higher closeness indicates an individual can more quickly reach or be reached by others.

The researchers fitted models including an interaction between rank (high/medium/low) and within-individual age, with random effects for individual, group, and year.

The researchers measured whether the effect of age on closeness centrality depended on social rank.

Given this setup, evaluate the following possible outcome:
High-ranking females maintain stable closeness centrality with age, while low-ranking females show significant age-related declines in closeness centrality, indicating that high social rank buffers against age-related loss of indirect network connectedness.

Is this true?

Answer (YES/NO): NO